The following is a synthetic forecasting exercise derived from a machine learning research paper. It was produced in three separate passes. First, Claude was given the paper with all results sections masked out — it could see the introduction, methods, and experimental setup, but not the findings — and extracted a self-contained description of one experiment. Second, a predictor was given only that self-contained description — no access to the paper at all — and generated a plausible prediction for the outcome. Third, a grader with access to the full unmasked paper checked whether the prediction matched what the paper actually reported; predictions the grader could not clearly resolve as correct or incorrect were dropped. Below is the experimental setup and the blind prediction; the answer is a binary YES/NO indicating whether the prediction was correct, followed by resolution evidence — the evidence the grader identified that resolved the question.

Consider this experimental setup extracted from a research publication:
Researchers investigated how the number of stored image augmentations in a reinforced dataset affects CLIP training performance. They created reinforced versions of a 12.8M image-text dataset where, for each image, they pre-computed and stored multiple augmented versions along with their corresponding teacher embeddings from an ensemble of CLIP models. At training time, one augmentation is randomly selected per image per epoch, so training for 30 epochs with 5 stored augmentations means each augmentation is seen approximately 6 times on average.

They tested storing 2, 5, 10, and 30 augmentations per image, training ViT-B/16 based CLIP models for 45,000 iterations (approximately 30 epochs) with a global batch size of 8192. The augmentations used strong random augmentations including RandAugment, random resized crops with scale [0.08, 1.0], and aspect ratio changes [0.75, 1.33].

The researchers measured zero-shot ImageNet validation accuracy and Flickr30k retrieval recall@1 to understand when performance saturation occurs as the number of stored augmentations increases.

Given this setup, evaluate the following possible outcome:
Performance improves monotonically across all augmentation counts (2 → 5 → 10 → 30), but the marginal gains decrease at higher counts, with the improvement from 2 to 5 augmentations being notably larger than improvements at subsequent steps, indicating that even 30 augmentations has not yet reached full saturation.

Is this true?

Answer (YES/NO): NO